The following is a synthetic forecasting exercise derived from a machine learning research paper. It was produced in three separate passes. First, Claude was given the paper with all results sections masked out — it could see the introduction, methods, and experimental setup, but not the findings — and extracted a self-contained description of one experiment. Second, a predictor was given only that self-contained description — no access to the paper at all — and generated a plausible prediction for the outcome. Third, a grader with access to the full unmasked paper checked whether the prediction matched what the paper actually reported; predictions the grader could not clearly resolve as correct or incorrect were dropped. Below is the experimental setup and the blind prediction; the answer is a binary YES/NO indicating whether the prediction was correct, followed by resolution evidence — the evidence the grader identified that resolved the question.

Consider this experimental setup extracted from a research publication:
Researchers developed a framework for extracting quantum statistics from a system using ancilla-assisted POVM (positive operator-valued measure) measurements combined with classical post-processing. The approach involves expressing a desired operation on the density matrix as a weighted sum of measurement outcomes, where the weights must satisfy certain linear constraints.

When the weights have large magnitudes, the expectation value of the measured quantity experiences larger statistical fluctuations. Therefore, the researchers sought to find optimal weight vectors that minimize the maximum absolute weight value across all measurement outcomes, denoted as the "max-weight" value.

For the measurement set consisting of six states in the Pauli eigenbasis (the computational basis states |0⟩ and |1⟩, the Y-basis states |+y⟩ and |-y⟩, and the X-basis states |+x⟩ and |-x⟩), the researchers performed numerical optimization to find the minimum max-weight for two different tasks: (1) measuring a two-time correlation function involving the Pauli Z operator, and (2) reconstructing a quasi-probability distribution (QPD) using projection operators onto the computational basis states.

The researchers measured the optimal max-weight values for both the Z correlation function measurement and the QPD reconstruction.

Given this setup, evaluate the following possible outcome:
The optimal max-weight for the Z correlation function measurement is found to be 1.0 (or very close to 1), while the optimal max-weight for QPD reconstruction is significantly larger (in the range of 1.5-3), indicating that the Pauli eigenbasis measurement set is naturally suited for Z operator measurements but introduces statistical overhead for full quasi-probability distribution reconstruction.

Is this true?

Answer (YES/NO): NO